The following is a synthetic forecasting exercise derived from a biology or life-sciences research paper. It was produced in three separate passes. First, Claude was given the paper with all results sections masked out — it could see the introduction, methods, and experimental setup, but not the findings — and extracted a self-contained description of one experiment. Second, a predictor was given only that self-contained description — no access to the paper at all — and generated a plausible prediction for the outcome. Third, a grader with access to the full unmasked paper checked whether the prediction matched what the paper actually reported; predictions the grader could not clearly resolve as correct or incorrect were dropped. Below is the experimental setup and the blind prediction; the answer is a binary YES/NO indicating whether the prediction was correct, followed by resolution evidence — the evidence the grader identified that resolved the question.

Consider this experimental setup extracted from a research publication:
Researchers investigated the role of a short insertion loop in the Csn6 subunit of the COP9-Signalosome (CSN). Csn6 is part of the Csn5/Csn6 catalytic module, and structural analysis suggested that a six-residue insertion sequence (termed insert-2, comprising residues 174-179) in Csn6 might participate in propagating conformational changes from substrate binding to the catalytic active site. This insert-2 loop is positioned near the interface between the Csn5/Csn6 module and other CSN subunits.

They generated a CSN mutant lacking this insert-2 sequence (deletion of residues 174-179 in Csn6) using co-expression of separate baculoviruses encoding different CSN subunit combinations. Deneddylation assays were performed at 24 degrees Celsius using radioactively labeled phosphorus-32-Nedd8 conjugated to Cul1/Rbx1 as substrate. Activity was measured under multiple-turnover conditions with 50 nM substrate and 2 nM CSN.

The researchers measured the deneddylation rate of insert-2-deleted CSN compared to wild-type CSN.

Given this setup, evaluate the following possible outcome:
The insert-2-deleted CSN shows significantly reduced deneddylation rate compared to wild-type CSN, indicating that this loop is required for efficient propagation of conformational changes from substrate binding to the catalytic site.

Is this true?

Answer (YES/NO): NO